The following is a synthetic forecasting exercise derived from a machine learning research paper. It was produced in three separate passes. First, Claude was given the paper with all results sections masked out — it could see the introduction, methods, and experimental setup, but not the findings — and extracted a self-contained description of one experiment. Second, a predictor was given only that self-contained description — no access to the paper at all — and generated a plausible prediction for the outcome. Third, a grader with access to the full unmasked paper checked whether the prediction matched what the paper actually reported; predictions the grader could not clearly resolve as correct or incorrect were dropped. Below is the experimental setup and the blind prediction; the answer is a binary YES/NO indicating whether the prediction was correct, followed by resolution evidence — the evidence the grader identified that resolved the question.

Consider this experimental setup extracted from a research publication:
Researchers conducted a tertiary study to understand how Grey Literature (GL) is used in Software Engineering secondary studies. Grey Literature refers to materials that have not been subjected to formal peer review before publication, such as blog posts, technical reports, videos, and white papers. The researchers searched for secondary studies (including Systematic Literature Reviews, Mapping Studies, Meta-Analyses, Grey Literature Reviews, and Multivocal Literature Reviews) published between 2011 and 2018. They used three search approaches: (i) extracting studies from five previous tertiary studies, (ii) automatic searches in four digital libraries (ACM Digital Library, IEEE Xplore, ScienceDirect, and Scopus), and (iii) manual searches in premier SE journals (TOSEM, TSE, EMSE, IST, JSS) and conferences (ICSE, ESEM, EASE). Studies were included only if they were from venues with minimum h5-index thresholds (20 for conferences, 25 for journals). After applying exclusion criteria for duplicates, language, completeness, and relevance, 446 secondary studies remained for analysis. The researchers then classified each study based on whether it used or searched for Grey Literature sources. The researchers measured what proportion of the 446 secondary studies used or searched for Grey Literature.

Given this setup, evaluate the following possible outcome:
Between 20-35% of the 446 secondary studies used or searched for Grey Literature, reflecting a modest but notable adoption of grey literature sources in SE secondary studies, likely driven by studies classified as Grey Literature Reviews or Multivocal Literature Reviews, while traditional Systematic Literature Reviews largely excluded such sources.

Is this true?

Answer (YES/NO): YES